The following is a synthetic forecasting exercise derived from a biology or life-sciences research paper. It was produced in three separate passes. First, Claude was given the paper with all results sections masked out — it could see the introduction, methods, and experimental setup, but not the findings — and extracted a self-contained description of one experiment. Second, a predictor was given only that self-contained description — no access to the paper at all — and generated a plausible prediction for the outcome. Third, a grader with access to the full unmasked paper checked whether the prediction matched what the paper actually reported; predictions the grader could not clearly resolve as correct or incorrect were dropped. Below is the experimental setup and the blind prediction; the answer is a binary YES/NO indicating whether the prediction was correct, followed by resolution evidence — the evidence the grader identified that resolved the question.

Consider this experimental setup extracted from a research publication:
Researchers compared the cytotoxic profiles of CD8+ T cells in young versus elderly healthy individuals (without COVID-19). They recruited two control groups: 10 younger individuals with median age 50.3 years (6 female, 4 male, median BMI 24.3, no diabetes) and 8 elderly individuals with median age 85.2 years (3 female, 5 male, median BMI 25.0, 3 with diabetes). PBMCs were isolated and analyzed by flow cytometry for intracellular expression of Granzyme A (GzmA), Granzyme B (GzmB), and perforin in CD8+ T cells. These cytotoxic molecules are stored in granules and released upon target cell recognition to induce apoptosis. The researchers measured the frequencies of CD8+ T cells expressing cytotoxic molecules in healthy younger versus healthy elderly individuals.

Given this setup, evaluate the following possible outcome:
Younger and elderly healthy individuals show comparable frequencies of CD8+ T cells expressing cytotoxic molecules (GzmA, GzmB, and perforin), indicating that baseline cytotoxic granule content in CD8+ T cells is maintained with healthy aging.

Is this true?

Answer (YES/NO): NO